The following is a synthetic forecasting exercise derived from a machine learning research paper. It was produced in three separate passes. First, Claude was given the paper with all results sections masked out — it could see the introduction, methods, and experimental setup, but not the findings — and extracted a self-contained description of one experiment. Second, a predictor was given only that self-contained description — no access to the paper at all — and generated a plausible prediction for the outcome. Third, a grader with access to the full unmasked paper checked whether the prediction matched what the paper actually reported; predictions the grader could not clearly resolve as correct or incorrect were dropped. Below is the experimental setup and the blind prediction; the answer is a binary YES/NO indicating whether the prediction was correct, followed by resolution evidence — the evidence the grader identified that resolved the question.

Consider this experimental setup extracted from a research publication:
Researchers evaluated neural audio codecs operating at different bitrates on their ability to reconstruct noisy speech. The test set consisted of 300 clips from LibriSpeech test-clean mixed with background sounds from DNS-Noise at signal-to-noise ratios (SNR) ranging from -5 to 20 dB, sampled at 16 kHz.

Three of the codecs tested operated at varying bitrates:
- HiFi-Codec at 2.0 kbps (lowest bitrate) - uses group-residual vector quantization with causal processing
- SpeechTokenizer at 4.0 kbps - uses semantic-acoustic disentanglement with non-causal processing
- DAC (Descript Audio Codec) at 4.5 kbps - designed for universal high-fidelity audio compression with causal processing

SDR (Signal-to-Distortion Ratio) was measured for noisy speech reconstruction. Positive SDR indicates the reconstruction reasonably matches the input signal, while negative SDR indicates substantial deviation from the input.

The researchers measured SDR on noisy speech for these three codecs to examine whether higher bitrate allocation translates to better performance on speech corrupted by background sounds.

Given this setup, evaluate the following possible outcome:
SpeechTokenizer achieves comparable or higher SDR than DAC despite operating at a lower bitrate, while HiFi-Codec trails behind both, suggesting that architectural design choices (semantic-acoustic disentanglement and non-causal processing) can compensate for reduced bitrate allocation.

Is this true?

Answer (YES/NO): NO